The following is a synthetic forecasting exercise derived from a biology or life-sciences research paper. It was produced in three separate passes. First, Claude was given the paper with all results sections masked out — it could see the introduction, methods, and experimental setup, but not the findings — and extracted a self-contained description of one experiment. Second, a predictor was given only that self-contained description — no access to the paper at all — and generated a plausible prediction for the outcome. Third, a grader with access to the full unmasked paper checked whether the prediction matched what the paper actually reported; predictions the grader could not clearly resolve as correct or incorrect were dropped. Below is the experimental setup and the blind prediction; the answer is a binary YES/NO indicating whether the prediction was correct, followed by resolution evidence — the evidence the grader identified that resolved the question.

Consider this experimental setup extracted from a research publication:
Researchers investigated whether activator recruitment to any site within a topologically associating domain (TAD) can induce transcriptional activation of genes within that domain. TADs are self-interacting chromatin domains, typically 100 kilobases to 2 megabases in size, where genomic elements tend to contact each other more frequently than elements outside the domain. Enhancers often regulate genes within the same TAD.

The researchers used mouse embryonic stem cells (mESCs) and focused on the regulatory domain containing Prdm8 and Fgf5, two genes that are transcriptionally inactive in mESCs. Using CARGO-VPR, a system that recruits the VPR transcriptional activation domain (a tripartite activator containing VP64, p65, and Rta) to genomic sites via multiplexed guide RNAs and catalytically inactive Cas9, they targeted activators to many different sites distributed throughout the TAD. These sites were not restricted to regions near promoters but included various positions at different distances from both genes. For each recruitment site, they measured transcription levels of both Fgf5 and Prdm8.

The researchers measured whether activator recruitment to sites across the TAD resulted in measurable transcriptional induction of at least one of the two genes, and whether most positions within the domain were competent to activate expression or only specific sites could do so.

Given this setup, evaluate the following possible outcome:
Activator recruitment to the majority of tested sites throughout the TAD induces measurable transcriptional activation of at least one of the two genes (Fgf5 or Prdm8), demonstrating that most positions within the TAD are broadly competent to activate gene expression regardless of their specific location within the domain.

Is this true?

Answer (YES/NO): YES